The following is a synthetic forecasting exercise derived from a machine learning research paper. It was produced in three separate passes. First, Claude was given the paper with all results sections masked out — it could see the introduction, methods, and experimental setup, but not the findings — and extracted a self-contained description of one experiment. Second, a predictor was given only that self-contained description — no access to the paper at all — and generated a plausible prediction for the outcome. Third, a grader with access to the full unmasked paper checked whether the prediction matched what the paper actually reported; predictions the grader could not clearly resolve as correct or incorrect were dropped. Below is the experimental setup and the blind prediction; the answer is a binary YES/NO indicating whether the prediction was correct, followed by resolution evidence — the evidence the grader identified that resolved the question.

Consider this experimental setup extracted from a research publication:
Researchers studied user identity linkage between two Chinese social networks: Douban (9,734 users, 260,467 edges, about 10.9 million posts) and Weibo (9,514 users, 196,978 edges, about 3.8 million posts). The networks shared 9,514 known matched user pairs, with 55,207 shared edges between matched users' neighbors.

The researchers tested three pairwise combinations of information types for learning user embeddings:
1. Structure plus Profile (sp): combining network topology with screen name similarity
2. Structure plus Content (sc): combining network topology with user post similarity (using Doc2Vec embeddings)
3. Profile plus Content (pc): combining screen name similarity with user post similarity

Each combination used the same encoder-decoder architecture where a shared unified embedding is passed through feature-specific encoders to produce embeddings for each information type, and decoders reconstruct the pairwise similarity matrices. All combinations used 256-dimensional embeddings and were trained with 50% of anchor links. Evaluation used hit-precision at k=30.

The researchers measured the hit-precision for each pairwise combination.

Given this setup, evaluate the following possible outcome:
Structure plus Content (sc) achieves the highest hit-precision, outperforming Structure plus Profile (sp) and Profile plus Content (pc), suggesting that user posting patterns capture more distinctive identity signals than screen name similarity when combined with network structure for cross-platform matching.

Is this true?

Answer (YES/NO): NO